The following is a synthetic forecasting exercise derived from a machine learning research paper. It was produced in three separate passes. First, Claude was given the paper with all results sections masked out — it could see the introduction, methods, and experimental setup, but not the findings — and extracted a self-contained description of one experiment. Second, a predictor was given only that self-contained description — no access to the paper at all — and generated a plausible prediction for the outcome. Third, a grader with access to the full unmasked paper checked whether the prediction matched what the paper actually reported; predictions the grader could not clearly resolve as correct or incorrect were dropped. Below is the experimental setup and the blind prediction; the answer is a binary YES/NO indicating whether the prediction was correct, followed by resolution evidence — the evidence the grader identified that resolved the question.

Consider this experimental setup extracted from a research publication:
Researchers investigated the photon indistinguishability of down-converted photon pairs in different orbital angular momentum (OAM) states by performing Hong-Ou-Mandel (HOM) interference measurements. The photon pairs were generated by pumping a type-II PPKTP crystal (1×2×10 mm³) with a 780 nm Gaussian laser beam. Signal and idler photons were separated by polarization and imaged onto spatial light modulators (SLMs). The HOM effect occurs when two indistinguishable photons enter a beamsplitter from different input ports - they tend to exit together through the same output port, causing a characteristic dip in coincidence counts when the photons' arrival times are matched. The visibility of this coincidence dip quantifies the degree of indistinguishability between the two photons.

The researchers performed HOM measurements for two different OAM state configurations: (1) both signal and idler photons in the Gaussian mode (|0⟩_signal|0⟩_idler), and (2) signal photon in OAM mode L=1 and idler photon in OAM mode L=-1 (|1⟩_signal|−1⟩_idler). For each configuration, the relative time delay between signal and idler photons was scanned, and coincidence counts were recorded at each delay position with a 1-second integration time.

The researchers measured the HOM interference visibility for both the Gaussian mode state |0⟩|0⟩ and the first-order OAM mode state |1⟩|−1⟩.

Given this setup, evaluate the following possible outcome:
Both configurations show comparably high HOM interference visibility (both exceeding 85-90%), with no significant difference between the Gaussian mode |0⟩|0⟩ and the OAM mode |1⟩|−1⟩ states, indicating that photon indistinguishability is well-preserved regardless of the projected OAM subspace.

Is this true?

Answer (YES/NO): NO